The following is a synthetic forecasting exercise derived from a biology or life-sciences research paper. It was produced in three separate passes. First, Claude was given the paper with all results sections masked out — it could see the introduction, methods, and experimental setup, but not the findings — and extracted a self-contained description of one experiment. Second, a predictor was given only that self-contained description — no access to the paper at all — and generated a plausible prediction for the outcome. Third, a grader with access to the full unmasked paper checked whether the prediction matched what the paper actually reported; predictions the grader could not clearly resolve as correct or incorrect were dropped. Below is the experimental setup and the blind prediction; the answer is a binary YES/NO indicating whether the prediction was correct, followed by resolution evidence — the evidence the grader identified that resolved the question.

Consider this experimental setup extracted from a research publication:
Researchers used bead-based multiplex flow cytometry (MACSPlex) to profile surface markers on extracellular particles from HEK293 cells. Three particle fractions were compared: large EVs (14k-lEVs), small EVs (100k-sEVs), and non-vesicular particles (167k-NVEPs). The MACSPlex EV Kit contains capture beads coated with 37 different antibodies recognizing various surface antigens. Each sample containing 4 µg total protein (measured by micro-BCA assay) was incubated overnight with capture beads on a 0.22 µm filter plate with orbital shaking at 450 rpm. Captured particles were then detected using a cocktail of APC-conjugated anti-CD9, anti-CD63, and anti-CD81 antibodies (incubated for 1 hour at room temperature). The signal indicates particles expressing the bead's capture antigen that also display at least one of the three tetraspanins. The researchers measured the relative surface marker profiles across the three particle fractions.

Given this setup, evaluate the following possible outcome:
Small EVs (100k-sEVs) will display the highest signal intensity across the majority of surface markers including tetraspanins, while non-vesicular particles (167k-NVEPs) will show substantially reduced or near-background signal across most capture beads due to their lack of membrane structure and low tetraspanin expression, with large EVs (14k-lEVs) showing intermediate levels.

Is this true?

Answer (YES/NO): NO